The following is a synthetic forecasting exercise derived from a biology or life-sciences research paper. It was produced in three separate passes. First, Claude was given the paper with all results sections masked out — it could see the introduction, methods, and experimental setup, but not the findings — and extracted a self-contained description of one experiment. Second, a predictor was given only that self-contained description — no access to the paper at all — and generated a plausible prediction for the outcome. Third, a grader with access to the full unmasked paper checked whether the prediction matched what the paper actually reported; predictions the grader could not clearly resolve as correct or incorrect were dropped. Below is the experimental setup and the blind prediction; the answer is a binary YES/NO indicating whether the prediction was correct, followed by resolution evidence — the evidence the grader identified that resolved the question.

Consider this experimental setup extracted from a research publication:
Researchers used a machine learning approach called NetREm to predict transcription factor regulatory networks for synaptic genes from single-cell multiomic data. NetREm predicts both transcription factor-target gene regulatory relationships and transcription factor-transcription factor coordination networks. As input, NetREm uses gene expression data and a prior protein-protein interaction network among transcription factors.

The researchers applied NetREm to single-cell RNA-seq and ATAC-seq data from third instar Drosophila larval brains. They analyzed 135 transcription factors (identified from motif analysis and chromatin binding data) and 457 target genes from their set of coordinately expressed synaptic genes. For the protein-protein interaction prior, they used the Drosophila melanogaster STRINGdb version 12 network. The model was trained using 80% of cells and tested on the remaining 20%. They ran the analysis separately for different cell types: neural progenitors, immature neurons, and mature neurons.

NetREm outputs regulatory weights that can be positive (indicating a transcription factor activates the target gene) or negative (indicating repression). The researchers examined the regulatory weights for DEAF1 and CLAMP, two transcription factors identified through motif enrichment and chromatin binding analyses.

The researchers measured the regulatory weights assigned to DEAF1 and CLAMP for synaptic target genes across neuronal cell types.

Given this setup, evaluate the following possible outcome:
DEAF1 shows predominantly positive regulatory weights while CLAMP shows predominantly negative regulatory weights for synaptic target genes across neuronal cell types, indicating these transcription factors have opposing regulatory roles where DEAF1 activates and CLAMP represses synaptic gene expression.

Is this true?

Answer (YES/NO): NO